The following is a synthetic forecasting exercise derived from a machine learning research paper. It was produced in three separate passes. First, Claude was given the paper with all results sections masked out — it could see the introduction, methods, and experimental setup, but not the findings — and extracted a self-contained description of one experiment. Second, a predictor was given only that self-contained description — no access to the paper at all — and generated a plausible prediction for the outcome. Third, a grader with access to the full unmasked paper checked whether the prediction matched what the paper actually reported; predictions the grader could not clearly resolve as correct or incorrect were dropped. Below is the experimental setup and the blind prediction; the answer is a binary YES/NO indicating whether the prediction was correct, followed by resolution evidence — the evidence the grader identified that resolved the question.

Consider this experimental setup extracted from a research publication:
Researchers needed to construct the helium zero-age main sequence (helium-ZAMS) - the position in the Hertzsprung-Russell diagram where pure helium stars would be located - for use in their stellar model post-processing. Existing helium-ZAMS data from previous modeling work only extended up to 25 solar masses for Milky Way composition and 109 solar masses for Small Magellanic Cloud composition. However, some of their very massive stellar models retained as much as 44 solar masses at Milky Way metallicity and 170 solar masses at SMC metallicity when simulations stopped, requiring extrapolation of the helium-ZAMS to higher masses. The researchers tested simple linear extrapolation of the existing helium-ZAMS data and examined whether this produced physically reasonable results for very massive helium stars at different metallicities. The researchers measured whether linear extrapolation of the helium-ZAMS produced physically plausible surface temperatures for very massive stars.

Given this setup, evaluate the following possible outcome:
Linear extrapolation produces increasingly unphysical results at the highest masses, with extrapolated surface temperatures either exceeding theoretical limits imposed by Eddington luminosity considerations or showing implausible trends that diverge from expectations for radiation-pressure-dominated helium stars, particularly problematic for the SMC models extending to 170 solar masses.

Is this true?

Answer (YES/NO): YES